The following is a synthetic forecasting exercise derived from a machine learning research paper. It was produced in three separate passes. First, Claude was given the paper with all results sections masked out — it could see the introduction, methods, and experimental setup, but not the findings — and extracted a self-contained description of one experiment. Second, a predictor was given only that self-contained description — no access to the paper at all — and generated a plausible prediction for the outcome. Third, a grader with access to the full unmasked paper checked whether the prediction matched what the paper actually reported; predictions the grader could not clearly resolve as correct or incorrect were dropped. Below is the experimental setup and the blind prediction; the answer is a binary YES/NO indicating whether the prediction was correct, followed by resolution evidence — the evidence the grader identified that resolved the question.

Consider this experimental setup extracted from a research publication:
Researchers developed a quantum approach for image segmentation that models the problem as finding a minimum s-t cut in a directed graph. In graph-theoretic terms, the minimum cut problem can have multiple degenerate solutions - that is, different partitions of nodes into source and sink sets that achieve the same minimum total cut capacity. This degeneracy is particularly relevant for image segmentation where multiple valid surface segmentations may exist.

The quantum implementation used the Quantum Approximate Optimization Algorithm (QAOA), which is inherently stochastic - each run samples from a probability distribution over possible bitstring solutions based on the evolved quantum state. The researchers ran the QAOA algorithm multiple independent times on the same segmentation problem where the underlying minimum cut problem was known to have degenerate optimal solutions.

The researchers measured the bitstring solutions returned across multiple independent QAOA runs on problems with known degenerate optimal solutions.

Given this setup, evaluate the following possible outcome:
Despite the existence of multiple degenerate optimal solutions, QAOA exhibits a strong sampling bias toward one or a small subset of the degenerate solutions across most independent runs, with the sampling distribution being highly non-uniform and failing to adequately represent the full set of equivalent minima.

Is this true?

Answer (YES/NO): NO